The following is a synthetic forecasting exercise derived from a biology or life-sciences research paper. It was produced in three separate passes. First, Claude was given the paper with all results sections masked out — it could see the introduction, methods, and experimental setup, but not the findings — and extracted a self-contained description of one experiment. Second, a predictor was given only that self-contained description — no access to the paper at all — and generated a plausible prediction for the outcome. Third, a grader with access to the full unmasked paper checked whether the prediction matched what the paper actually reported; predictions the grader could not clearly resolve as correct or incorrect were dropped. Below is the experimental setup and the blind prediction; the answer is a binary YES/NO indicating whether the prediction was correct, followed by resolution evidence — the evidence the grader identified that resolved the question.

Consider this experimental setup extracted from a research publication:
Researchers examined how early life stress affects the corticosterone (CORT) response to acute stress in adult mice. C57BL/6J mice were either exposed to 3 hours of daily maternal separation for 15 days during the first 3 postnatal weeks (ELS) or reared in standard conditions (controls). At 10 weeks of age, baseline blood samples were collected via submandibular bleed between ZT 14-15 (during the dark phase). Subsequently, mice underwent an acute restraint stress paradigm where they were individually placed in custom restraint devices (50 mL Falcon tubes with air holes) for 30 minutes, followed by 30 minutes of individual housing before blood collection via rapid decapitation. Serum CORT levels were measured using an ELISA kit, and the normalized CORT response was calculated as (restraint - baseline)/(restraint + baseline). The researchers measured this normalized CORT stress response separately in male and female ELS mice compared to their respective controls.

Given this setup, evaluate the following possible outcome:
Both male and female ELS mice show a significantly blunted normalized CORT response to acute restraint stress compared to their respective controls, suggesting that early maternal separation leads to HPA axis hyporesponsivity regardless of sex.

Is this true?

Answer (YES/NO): NO